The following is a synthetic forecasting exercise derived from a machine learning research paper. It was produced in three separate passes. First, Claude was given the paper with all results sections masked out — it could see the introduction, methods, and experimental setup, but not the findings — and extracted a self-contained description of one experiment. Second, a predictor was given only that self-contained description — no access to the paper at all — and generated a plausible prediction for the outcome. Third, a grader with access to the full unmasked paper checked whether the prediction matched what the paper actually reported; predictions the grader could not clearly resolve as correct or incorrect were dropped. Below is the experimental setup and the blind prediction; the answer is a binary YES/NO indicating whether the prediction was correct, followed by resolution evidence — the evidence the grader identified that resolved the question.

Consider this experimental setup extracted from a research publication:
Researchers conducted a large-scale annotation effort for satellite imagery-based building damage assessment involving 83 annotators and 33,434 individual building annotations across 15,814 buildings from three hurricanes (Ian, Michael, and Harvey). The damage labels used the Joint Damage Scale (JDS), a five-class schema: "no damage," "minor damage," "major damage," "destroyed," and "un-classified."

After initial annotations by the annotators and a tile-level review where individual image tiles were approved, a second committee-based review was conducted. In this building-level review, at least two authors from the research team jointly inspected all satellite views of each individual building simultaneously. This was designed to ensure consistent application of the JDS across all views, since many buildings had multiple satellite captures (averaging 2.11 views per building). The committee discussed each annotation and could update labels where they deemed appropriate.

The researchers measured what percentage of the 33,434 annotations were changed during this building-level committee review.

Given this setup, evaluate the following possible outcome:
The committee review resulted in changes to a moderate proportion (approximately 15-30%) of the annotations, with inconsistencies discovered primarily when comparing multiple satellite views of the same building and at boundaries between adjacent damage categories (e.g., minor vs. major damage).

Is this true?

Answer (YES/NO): NO